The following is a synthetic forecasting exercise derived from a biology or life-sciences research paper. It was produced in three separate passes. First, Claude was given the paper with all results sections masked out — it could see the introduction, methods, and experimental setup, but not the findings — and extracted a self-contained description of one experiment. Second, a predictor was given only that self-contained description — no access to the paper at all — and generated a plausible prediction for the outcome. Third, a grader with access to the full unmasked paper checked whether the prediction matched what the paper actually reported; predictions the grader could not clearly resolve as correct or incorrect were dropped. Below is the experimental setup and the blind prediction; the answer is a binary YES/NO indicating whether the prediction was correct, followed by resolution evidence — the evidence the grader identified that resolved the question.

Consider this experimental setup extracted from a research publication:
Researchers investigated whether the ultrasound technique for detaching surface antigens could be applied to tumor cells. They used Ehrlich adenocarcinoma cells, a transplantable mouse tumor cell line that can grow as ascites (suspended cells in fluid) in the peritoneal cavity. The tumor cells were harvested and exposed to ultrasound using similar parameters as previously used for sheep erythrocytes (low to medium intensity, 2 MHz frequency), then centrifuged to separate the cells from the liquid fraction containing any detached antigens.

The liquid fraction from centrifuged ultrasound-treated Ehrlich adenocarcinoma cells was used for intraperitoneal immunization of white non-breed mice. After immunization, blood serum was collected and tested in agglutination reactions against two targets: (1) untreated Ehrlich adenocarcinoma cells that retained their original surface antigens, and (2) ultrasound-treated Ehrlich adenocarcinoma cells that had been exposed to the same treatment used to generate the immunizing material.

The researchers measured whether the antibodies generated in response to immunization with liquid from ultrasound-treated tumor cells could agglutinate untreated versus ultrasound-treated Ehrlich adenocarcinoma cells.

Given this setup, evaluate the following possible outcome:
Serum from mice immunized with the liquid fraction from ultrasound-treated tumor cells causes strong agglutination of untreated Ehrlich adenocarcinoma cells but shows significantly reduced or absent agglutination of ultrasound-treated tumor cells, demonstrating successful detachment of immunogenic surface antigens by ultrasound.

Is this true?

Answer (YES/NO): YES